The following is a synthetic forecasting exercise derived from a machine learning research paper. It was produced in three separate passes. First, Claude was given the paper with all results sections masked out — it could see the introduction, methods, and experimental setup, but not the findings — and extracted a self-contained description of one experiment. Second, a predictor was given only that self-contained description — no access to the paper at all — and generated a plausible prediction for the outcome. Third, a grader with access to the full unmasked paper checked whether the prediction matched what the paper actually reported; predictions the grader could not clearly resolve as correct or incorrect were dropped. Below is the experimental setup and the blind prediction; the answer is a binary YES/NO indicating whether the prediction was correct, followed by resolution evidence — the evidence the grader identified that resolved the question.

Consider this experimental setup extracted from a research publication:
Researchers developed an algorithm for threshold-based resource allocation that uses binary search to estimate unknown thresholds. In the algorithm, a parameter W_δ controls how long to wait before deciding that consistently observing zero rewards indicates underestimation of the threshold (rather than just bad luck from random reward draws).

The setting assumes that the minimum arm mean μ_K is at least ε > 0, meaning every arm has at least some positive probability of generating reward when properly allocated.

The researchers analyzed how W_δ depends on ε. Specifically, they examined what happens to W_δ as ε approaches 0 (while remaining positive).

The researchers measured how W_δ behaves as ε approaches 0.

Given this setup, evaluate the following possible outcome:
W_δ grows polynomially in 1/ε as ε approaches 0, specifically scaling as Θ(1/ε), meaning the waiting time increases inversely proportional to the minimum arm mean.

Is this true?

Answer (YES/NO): YES